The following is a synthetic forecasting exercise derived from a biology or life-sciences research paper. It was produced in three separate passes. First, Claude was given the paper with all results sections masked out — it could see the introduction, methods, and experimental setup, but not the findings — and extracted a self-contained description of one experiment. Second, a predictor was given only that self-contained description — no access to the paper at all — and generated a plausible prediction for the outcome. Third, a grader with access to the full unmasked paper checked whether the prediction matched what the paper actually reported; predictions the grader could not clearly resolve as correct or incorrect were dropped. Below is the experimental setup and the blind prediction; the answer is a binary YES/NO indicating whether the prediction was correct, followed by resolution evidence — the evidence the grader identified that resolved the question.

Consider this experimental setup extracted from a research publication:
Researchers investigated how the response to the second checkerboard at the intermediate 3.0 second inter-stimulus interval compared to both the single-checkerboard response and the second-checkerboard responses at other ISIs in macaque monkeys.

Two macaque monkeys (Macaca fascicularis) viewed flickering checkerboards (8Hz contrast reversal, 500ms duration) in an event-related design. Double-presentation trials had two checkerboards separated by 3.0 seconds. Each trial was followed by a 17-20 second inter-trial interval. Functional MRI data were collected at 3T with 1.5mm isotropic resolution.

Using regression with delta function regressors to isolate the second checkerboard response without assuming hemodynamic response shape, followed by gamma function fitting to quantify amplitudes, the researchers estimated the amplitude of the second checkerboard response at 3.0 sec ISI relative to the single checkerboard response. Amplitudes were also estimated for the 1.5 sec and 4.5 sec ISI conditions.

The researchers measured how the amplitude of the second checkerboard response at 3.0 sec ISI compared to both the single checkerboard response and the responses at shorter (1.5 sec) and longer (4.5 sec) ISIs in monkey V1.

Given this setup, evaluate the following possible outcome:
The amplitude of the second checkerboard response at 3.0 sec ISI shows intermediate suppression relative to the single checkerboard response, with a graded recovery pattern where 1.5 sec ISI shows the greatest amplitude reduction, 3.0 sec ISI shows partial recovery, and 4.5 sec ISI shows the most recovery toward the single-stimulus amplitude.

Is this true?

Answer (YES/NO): NO